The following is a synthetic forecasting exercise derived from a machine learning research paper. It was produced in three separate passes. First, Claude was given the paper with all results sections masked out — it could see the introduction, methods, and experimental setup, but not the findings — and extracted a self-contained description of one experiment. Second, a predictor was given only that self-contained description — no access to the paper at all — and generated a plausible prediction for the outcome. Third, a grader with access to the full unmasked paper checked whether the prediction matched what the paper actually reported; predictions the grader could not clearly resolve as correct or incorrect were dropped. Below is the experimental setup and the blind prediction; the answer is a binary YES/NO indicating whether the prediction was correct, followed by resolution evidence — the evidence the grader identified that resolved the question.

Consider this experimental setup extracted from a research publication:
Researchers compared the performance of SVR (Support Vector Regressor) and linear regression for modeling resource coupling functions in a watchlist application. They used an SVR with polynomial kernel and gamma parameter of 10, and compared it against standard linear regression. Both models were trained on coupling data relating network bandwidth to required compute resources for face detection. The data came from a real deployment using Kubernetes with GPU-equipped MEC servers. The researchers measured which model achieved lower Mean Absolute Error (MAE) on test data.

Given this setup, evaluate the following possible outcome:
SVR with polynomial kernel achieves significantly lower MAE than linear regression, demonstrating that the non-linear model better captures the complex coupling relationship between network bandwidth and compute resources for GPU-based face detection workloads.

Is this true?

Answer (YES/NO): NO